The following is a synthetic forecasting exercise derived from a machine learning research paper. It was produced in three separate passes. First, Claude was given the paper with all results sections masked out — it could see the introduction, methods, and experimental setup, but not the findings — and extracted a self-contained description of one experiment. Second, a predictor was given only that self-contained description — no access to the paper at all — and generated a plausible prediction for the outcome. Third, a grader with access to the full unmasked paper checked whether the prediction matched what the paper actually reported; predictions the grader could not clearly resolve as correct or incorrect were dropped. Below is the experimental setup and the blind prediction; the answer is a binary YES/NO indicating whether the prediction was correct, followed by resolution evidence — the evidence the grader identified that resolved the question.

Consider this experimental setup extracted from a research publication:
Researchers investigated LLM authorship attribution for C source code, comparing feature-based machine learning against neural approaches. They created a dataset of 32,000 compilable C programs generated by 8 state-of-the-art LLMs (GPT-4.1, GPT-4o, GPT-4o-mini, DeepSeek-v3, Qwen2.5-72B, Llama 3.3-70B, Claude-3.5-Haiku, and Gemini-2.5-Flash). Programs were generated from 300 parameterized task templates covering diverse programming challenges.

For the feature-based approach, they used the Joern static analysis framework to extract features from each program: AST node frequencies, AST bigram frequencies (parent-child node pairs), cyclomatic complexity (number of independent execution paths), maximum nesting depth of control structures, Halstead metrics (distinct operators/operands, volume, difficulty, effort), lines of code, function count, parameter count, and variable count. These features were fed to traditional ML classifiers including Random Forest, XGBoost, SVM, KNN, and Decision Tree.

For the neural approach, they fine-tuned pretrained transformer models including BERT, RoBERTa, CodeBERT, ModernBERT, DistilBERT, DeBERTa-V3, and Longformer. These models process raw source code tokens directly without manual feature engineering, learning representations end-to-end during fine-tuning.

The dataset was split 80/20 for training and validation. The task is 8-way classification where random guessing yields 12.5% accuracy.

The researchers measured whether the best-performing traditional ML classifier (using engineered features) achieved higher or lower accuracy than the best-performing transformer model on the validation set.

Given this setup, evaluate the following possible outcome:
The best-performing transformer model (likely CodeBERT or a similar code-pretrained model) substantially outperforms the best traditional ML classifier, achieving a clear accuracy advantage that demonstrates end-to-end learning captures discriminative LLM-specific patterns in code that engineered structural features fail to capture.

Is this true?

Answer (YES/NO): NO